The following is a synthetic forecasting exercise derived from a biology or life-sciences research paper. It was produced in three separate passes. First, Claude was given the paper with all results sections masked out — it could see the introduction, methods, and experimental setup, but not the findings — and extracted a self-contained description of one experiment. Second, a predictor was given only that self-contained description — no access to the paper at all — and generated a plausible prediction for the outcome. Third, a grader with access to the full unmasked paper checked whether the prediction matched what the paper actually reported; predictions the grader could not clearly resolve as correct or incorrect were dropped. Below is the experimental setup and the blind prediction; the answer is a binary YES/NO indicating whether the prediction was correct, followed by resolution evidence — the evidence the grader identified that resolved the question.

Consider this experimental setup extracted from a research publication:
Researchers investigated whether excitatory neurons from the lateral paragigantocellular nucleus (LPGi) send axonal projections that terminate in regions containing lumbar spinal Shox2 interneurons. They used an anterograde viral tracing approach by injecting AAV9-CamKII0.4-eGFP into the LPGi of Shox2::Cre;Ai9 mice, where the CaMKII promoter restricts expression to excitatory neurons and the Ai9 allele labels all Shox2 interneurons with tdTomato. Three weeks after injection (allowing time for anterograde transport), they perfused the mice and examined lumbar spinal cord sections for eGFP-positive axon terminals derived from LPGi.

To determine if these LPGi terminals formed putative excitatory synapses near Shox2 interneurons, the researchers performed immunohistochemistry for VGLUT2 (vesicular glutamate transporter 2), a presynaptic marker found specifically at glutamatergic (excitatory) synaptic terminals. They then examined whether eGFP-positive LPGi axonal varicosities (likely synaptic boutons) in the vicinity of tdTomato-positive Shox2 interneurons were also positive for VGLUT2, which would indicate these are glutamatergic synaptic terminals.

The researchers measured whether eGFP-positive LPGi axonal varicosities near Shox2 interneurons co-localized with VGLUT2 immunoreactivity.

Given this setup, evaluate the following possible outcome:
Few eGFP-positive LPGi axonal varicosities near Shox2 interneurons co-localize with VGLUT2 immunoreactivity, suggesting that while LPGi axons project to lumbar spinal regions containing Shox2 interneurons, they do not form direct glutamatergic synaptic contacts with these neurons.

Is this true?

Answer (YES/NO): NO